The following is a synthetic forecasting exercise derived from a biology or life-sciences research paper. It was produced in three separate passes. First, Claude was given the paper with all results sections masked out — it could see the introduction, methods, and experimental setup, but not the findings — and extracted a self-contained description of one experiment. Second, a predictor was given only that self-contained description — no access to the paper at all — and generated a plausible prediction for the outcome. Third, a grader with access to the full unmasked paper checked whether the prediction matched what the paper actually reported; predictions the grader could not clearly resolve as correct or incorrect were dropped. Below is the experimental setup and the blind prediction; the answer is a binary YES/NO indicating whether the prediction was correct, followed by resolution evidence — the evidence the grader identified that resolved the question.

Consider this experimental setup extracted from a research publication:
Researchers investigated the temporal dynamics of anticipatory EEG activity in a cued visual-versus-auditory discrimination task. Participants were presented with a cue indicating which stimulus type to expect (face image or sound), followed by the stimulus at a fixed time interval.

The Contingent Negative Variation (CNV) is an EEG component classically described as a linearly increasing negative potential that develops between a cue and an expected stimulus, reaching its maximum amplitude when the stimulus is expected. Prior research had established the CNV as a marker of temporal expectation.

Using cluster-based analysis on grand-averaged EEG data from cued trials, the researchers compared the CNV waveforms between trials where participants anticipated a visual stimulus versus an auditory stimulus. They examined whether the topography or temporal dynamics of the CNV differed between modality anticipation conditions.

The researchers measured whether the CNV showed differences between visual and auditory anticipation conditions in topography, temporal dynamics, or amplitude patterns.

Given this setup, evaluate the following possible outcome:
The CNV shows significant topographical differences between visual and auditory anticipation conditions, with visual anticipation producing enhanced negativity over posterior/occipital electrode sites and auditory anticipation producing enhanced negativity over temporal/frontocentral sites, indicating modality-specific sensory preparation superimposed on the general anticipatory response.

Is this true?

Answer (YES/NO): NO